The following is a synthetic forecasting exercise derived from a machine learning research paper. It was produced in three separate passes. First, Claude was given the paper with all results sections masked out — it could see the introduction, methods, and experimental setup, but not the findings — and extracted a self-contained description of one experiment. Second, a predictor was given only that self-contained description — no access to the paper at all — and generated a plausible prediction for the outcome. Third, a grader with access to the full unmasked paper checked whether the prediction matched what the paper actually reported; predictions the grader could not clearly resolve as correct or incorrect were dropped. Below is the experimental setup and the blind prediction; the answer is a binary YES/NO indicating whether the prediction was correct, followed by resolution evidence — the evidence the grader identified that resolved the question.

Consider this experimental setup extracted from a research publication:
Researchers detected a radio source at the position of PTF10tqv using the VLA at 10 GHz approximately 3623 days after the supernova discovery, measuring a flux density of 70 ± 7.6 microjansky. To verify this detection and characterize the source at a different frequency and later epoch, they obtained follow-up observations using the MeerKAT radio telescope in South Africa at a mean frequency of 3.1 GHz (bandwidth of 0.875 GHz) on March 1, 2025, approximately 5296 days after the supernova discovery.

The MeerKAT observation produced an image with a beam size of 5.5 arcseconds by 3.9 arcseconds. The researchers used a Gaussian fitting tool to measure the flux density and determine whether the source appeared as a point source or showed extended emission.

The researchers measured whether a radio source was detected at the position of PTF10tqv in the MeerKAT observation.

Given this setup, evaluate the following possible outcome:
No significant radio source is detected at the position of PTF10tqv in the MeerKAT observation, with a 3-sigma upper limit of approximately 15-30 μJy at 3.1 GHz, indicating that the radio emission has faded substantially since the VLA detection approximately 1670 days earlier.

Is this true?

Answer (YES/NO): NO